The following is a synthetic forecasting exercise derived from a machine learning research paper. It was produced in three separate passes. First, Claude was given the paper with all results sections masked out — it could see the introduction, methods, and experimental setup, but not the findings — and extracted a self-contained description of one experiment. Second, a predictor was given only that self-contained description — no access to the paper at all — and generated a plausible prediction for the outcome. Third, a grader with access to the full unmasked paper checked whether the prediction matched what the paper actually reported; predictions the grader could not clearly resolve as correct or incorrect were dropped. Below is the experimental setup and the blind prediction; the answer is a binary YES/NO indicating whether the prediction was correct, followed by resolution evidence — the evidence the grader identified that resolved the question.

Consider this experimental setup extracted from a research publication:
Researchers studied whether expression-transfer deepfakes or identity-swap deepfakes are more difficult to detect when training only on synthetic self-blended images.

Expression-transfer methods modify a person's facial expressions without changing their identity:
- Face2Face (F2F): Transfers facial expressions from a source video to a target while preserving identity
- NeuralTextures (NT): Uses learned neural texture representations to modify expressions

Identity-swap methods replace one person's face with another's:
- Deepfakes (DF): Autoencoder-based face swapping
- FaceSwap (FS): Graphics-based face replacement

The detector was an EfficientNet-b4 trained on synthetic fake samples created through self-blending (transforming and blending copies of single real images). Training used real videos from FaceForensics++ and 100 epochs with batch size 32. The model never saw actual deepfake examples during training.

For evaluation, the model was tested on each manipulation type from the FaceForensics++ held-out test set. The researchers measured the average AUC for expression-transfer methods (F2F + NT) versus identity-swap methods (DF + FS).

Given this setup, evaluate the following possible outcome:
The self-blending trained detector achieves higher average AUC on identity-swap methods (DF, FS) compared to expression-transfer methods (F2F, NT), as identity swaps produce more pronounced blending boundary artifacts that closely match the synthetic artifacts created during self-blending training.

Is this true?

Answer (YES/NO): YES